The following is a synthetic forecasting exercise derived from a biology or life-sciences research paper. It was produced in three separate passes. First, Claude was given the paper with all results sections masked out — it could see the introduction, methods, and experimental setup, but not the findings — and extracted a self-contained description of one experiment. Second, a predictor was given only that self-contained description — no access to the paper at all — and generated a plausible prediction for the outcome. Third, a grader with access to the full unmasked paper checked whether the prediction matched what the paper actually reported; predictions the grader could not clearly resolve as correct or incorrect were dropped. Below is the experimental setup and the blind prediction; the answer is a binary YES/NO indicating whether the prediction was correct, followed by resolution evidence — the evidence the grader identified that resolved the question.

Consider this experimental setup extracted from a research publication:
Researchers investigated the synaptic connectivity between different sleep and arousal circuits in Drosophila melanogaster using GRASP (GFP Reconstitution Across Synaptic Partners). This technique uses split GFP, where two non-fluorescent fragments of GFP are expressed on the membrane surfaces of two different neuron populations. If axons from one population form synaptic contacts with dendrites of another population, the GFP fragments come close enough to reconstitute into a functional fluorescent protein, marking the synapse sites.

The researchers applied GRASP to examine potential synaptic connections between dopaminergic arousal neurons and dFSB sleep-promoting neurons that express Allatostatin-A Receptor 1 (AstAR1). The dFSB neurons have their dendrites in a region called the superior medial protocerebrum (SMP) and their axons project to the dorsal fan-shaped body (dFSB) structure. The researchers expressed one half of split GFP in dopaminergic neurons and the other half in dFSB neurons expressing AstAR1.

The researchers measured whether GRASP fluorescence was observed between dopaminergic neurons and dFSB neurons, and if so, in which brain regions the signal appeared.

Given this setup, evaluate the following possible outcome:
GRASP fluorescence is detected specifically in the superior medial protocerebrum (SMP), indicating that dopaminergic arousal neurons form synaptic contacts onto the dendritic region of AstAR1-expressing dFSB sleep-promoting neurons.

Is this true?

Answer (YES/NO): NO